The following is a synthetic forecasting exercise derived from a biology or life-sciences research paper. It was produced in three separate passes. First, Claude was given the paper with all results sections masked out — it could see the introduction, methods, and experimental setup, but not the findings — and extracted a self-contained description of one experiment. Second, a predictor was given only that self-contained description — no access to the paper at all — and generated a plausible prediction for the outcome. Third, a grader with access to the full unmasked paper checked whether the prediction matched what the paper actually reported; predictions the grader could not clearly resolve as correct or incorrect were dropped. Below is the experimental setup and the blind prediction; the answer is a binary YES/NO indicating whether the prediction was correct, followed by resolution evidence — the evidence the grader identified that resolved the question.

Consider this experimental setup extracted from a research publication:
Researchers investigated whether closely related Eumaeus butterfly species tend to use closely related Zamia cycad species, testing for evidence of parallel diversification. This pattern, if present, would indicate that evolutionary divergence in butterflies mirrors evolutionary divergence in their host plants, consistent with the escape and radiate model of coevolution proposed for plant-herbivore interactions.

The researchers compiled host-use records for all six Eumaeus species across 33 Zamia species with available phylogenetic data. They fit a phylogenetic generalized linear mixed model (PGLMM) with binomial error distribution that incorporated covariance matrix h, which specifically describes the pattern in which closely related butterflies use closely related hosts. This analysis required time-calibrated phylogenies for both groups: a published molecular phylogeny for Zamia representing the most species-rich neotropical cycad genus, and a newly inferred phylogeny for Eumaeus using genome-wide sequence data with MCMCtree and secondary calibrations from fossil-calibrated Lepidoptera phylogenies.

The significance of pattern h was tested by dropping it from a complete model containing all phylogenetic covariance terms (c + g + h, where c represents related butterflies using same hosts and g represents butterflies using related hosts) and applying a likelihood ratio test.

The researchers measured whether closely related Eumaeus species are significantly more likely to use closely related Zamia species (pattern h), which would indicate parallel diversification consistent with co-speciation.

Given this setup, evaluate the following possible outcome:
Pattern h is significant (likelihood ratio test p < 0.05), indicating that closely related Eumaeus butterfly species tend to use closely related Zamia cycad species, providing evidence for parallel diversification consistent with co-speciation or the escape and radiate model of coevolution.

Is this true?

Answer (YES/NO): NO